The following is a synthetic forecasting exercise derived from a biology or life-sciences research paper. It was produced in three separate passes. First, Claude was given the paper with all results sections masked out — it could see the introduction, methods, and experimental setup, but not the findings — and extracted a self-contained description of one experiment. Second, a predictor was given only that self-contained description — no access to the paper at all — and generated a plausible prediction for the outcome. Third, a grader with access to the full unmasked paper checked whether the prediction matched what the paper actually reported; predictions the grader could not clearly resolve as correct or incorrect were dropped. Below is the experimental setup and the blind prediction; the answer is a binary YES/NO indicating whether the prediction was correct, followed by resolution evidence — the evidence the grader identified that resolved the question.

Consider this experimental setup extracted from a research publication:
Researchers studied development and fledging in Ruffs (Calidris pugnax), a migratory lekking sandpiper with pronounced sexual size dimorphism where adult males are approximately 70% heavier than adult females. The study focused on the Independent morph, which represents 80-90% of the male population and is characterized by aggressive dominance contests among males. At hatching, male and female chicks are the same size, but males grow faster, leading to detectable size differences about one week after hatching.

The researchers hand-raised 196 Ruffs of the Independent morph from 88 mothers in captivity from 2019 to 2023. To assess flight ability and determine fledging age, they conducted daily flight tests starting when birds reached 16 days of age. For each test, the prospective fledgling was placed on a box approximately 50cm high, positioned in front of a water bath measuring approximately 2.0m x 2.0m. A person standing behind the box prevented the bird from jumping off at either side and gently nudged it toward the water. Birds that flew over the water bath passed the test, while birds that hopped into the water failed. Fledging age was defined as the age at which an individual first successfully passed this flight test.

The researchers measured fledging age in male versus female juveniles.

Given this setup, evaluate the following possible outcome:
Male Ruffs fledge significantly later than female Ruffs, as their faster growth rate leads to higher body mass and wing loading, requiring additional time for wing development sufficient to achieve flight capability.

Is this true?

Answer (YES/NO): YES